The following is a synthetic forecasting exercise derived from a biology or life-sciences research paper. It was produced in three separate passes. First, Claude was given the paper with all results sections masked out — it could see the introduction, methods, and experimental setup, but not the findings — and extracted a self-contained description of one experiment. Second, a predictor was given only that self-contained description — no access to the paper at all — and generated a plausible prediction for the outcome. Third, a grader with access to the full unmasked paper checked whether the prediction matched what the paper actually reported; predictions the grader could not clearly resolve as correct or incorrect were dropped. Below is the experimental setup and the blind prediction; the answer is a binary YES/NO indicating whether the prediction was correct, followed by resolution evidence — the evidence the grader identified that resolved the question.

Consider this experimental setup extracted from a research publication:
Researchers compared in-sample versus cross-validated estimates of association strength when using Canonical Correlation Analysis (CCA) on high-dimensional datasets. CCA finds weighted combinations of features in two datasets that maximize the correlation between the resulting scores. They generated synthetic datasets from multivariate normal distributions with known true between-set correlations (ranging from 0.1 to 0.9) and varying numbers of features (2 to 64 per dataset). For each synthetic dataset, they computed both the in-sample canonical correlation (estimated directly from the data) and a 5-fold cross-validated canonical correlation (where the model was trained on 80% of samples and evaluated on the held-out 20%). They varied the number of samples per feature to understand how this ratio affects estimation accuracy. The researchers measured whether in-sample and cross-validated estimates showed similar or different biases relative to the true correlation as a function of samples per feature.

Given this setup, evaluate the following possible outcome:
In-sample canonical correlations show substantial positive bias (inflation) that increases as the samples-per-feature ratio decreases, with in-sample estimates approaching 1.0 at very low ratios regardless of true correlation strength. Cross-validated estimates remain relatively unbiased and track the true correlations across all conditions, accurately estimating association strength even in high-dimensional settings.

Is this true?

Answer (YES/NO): NO